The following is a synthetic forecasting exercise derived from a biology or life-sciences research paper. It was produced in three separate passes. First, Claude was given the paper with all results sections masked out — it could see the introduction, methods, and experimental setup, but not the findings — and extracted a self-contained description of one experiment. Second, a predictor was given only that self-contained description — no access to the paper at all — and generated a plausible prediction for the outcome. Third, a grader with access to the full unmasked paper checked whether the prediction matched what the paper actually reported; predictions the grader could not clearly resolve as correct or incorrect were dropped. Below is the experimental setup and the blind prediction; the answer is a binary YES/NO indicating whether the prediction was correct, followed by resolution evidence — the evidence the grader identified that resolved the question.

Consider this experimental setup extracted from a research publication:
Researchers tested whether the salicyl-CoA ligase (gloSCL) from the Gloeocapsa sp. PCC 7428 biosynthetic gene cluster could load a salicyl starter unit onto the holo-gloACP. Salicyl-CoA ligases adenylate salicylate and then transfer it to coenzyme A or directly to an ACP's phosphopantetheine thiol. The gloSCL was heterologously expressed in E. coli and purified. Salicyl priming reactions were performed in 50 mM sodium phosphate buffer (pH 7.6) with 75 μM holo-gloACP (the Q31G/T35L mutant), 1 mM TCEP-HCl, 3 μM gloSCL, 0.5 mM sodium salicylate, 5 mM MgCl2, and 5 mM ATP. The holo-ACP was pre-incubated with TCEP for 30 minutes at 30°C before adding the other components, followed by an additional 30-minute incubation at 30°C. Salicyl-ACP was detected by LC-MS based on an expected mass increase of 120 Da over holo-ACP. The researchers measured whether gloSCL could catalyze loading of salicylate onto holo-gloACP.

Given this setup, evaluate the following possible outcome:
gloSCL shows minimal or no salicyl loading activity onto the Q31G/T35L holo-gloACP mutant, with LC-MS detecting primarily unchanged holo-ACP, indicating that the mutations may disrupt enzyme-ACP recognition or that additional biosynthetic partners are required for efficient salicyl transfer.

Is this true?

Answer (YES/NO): NO